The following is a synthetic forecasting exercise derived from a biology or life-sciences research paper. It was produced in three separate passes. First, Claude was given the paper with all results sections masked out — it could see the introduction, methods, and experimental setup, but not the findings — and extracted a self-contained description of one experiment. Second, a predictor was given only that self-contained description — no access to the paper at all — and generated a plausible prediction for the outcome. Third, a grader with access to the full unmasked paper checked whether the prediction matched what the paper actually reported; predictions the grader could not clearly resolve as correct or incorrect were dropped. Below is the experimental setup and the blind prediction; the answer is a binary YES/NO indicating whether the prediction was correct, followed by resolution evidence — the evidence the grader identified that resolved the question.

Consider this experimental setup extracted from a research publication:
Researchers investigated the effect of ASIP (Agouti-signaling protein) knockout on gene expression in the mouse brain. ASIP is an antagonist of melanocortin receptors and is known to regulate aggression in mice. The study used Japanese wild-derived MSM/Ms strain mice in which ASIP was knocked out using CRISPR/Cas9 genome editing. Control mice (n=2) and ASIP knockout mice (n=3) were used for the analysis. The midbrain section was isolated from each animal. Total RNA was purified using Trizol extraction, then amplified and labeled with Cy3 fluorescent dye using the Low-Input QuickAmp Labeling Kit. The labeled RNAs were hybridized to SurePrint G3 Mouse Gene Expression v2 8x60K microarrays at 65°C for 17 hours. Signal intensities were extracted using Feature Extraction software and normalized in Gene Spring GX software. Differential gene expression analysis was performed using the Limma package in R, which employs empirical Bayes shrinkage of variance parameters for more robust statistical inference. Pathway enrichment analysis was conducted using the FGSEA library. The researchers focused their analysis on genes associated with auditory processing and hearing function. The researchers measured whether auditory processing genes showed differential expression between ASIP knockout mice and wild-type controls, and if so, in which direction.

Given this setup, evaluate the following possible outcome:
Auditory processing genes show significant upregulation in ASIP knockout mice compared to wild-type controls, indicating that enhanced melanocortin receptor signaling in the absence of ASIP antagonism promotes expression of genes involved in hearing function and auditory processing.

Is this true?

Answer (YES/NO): YES